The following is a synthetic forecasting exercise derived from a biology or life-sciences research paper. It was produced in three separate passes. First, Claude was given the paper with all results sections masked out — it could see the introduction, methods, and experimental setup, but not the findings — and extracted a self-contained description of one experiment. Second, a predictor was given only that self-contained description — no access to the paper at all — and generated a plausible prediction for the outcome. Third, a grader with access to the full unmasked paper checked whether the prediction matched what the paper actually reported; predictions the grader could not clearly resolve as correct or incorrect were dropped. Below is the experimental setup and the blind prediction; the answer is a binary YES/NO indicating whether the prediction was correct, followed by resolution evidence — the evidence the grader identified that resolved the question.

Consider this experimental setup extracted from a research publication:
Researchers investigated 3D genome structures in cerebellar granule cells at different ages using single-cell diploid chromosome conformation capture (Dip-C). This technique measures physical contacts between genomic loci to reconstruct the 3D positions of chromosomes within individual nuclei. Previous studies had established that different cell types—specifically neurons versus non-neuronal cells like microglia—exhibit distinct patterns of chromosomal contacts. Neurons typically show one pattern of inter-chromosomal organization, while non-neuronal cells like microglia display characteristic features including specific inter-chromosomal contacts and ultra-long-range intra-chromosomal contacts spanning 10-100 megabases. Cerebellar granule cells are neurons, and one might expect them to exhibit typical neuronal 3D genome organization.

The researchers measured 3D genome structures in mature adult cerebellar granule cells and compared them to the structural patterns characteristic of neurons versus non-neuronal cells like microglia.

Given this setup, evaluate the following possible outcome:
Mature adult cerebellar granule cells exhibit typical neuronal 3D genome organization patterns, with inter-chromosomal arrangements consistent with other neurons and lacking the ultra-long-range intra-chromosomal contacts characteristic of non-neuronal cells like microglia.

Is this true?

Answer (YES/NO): NO